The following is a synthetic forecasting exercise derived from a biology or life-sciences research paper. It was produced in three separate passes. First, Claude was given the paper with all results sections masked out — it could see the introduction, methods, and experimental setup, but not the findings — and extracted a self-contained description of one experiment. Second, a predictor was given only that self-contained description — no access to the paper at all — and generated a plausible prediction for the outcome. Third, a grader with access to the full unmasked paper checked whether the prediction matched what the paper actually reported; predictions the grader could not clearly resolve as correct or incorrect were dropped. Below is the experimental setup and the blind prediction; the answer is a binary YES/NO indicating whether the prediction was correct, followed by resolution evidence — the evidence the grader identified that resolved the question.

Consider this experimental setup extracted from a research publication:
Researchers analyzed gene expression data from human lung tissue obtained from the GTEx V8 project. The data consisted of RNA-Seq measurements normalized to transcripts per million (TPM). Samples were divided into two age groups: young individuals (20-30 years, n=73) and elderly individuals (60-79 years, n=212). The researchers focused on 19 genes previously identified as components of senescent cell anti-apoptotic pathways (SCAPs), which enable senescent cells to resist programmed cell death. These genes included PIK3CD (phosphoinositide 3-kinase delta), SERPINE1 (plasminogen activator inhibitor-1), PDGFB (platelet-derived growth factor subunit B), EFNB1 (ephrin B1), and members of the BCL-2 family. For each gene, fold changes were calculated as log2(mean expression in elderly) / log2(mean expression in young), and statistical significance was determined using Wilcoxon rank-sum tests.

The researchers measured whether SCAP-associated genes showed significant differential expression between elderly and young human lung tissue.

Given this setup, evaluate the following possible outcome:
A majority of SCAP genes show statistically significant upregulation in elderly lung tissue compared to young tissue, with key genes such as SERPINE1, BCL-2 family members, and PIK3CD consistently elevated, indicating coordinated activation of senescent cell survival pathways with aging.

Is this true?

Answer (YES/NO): NO